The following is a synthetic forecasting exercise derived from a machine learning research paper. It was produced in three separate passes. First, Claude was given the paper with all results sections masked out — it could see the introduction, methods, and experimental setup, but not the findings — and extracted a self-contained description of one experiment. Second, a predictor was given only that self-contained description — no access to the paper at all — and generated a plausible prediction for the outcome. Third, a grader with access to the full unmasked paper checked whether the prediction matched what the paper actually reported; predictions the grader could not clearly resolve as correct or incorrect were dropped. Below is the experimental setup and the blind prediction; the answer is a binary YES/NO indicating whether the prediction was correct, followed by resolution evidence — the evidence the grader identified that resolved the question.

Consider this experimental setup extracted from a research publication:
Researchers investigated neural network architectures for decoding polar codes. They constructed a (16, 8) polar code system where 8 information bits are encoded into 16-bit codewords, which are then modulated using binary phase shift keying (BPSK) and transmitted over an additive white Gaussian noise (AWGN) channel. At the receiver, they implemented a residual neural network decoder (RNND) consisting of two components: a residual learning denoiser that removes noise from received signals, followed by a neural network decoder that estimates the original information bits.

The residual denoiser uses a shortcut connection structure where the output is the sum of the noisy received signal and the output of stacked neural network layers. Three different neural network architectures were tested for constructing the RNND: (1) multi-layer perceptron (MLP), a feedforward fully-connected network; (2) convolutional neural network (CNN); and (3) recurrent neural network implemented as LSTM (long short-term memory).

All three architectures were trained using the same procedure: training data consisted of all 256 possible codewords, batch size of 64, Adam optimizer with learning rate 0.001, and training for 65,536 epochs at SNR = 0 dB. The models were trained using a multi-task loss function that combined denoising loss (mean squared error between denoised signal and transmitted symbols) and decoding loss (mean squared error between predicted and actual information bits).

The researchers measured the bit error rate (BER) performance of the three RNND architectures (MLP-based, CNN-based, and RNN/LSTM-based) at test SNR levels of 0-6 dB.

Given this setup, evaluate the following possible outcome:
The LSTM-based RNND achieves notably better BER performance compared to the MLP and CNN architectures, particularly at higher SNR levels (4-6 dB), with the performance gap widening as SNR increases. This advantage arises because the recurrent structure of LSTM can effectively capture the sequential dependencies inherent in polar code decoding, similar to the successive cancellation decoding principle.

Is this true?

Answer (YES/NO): NO